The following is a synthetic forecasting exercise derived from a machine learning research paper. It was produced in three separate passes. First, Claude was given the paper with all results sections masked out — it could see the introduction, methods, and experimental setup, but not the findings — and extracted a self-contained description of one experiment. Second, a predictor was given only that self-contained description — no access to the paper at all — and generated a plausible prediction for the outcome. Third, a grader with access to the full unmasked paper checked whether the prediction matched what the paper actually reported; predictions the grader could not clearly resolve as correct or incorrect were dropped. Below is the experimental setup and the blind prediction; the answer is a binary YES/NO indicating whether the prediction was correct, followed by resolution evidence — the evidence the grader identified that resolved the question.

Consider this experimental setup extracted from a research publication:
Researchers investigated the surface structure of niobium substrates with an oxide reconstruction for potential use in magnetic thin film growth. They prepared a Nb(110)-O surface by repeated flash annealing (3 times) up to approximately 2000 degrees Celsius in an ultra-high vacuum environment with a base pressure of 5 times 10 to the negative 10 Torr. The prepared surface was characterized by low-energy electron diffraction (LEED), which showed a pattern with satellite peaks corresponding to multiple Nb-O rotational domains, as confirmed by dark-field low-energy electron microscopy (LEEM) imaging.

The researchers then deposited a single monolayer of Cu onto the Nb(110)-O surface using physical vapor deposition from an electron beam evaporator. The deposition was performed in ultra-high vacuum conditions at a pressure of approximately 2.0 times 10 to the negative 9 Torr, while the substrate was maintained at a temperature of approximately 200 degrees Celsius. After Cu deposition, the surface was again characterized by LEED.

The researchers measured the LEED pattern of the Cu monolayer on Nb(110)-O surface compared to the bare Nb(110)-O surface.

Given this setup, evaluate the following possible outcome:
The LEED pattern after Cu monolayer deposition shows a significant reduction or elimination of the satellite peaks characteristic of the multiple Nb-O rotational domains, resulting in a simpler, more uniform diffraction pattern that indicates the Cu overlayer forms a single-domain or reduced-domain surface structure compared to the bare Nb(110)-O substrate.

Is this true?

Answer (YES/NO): YES